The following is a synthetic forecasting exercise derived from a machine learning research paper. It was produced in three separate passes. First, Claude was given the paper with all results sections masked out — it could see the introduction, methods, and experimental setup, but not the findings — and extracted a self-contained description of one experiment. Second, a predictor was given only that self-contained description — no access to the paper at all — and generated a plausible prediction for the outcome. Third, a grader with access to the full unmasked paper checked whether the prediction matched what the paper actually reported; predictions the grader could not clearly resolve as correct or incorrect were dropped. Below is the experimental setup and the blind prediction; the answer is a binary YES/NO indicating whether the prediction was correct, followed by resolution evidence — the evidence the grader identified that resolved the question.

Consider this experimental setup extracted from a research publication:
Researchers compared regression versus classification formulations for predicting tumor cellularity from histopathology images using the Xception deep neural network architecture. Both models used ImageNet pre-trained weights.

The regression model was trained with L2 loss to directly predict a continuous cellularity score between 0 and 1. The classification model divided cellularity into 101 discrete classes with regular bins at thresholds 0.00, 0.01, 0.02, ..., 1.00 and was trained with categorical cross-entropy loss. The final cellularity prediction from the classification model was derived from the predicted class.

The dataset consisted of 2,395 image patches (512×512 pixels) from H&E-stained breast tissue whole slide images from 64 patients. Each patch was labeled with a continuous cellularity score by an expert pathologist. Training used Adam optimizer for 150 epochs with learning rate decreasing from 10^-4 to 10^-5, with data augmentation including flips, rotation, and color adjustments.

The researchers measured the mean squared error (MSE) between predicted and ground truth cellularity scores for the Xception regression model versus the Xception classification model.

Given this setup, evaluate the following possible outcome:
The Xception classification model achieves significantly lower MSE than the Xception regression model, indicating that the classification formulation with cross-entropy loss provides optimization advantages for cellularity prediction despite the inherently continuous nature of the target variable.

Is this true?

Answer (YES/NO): NO